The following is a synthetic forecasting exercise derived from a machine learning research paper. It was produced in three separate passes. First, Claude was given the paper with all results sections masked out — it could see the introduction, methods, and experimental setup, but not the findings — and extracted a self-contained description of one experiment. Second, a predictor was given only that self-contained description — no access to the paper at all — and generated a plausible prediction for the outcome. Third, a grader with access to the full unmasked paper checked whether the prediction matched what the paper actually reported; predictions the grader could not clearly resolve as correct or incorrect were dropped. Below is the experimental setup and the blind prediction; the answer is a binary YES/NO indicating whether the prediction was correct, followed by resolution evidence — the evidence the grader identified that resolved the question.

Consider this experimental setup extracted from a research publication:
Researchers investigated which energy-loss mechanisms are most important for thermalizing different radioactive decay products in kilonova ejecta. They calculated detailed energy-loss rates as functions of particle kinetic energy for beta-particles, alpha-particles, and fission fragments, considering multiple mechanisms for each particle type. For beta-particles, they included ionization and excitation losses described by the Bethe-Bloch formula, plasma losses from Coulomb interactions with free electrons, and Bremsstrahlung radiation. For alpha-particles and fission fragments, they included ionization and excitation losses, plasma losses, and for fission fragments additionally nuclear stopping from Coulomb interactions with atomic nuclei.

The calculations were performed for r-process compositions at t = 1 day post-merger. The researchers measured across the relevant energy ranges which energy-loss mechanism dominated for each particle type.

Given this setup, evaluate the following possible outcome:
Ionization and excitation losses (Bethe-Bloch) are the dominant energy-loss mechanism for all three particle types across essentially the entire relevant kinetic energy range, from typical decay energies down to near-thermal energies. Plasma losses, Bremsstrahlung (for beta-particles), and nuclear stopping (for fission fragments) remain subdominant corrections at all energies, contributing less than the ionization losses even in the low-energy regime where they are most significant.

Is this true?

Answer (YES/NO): NO